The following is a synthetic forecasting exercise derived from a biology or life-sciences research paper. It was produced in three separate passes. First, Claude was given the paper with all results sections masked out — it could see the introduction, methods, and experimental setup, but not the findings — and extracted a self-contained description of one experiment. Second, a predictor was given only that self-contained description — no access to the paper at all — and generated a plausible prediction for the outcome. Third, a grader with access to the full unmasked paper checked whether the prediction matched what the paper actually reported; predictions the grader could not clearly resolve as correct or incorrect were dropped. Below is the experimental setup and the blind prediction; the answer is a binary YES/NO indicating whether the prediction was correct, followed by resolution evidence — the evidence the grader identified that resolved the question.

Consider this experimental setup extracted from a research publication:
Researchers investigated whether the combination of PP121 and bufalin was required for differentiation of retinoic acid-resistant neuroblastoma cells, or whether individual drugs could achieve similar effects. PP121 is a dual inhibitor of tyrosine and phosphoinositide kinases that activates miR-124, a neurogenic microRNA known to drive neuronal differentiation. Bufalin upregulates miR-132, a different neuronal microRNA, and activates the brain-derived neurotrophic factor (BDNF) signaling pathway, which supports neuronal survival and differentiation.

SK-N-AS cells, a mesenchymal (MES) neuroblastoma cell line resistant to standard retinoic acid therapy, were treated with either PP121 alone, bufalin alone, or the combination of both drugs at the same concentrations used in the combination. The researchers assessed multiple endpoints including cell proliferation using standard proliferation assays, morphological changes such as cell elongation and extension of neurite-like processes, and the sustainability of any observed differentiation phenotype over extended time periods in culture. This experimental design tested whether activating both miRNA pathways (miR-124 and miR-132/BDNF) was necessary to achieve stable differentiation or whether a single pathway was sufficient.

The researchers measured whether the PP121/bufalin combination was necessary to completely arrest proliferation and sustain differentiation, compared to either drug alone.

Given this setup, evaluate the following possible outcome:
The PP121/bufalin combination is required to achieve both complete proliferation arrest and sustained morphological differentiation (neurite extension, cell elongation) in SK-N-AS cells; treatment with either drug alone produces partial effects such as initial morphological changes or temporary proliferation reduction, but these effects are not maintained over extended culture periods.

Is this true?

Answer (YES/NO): YES